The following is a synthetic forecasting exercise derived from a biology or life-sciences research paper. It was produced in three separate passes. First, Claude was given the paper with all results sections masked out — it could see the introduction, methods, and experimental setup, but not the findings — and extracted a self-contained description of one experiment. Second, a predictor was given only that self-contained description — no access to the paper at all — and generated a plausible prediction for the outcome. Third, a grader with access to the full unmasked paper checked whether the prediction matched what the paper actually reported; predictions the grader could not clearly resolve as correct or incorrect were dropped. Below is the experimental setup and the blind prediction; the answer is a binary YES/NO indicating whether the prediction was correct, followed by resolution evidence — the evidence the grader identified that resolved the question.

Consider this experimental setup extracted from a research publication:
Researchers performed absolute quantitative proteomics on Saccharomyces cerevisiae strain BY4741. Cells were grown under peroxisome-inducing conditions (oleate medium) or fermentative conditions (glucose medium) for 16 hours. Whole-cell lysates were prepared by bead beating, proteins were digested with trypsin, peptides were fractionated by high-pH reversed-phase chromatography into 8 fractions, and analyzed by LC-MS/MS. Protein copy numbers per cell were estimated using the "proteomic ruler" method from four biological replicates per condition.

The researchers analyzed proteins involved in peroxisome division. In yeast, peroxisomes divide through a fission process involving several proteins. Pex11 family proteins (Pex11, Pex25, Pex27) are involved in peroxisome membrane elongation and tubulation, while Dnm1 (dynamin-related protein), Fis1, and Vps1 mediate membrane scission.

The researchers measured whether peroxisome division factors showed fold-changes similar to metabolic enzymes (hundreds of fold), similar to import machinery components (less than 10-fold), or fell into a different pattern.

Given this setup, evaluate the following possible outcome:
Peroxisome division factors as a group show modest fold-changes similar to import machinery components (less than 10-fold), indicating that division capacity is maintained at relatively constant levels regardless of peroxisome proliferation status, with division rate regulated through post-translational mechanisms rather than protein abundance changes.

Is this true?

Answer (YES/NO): NO